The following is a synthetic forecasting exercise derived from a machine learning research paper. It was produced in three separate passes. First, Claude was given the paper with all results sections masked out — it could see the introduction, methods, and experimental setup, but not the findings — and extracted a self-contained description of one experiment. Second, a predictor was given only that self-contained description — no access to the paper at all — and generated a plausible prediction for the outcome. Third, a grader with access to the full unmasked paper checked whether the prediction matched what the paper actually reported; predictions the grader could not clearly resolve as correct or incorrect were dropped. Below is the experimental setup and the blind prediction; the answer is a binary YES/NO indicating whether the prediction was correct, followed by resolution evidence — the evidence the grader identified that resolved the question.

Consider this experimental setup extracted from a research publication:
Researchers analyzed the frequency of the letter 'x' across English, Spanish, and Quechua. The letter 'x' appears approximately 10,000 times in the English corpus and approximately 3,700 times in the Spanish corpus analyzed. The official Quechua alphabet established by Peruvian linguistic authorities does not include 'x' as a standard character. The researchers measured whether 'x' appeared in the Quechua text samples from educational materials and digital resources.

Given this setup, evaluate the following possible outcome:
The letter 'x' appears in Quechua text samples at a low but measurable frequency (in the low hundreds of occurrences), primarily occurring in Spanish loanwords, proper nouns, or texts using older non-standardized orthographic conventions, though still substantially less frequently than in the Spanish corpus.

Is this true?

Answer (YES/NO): NO